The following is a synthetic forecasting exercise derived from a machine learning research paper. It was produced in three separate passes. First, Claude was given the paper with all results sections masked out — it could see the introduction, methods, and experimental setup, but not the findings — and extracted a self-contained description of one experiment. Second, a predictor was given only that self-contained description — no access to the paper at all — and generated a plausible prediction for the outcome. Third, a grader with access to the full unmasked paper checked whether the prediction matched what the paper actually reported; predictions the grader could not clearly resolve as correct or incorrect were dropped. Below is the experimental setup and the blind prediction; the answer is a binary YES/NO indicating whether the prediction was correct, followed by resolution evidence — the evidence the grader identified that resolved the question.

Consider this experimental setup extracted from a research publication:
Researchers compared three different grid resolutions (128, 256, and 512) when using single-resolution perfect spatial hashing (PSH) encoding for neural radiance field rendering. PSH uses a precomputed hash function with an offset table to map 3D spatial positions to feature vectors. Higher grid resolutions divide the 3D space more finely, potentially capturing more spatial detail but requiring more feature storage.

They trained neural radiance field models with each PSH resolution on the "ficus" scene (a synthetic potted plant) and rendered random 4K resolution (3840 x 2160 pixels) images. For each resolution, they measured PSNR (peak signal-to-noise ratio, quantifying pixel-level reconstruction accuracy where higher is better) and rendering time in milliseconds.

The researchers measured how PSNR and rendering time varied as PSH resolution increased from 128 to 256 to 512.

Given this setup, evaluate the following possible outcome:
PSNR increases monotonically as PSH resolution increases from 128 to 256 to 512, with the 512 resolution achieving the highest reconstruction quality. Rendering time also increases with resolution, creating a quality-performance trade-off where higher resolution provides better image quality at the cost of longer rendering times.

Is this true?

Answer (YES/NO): YES